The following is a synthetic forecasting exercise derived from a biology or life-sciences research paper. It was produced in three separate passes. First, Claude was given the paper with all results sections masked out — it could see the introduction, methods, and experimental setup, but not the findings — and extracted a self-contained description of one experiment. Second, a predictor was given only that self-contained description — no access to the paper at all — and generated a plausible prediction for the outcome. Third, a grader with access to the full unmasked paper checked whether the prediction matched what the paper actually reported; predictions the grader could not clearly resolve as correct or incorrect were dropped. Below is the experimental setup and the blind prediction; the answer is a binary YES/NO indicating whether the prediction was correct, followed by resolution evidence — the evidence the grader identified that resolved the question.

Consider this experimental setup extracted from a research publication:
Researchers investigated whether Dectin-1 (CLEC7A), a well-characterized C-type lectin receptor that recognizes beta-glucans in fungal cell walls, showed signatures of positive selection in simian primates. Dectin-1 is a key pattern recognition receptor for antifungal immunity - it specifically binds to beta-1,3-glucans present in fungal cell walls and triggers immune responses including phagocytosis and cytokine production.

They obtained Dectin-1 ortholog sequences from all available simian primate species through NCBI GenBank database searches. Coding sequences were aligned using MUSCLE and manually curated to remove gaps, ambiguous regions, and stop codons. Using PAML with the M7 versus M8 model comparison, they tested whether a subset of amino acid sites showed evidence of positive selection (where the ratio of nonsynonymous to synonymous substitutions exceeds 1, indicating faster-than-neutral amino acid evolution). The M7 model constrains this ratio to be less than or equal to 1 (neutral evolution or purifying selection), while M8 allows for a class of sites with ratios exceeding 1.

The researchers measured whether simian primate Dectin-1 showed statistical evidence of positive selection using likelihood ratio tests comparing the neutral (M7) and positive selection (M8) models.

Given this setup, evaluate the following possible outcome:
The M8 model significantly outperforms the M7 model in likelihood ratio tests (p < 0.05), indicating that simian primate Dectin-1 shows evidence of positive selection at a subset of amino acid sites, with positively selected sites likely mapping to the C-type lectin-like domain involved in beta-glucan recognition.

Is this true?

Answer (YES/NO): NO